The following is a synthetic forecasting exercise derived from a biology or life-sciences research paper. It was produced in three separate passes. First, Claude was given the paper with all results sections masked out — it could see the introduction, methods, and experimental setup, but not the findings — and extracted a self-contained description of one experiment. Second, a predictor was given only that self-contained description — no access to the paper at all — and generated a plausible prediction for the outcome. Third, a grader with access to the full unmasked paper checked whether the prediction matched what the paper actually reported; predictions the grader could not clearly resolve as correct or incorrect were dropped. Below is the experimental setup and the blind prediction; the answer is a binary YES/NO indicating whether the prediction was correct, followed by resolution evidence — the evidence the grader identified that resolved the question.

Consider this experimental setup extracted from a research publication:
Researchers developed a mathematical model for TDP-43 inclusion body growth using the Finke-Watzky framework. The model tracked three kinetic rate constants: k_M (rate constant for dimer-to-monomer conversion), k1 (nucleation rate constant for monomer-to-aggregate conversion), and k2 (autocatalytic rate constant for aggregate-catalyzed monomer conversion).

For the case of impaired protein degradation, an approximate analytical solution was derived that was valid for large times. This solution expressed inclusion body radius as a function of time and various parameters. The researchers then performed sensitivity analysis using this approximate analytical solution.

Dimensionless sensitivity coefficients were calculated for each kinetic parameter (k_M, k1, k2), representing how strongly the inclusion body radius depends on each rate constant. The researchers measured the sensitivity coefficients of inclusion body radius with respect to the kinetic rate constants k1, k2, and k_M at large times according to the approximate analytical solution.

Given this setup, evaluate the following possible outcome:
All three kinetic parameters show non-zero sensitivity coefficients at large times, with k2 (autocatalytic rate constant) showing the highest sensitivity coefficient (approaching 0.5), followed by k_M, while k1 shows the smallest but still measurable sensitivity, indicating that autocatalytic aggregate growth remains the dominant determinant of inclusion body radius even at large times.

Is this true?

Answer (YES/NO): NO